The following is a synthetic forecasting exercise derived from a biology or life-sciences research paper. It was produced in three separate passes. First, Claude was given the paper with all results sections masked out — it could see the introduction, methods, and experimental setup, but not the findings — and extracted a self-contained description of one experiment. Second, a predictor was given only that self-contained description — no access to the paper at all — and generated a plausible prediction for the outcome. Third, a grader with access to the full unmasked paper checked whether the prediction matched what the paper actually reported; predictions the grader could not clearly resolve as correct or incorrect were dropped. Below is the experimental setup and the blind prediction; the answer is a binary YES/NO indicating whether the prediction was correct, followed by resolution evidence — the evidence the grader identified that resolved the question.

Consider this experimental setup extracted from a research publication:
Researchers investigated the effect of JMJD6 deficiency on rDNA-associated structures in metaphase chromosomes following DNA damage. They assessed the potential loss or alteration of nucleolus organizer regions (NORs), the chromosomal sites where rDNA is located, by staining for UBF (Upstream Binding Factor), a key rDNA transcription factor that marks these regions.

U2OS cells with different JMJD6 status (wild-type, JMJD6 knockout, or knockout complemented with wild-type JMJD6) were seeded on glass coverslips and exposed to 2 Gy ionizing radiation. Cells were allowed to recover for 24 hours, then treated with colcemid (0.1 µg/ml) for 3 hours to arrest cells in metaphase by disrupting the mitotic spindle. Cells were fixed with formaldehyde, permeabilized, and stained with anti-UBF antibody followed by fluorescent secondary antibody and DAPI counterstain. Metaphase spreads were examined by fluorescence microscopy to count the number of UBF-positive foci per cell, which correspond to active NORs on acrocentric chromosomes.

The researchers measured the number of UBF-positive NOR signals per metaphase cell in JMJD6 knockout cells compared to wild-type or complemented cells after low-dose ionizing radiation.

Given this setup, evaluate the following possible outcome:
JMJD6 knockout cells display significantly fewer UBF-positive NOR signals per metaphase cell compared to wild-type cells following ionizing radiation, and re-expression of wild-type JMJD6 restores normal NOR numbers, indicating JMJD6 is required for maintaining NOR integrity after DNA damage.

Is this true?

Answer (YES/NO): YES